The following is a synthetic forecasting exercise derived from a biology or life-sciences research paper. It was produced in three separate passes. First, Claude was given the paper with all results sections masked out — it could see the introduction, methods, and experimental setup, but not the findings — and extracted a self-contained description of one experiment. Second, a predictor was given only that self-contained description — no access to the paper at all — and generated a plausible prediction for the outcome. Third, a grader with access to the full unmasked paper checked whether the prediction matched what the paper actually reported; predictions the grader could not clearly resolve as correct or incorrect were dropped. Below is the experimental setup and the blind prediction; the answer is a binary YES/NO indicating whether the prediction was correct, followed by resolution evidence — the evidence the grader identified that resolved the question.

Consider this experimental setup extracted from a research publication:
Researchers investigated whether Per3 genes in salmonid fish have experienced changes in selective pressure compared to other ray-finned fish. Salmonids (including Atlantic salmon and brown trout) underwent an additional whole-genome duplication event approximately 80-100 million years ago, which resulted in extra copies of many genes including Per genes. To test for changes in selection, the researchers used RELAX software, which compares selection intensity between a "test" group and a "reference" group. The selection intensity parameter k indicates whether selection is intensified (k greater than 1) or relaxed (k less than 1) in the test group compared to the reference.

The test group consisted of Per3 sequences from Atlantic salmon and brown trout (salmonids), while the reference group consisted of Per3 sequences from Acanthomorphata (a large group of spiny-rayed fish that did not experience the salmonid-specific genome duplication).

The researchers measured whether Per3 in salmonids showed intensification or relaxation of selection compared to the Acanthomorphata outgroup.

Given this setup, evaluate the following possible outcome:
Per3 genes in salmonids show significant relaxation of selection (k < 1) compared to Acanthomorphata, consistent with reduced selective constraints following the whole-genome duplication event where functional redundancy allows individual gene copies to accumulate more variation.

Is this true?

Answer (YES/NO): NO